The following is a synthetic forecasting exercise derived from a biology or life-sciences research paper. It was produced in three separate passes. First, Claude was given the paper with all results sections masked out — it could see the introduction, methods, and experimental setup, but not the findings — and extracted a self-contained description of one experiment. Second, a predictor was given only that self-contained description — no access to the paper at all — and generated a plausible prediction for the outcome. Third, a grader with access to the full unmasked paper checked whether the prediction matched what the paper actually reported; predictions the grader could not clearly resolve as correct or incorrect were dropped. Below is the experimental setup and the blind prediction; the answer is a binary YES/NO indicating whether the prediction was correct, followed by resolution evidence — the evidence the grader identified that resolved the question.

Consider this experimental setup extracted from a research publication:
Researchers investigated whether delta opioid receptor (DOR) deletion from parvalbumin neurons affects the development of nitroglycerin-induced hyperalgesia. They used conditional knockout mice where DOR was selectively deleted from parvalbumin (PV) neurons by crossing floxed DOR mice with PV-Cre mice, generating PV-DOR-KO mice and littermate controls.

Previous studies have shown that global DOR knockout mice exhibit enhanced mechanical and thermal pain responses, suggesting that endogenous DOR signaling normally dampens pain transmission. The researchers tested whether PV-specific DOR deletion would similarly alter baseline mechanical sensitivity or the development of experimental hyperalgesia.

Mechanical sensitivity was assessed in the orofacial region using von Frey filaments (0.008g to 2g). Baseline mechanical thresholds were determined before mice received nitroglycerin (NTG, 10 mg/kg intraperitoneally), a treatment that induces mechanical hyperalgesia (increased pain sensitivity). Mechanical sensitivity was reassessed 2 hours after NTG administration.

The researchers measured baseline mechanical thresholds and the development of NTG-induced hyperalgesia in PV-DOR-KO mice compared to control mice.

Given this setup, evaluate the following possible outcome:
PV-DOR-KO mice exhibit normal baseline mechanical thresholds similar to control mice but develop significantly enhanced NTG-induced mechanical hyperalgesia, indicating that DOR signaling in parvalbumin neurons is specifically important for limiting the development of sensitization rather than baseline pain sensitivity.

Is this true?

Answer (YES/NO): NO